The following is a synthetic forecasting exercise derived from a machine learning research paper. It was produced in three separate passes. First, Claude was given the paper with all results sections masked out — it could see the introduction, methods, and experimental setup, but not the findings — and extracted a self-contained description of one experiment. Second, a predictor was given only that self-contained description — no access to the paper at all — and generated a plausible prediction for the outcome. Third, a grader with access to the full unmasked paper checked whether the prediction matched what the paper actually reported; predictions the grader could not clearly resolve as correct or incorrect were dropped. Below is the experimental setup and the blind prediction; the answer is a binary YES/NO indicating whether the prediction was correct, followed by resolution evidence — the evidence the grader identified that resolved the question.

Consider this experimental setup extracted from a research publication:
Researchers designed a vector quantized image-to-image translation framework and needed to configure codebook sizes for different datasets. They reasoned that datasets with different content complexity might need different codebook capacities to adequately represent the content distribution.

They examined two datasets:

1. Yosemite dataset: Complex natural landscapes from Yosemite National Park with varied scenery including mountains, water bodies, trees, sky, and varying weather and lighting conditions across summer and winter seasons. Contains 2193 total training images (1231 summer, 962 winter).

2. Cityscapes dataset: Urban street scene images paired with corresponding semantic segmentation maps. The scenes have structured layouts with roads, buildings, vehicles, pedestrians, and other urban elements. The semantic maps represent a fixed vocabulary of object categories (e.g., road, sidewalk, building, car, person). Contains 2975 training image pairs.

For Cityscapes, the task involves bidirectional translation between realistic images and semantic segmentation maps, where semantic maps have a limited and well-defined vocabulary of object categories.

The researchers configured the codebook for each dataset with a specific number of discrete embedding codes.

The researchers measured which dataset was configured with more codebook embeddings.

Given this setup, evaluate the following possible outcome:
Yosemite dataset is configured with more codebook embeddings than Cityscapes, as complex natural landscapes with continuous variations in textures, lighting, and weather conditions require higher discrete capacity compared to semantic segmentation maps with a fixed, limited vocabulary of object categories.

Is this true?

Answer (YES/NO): YES